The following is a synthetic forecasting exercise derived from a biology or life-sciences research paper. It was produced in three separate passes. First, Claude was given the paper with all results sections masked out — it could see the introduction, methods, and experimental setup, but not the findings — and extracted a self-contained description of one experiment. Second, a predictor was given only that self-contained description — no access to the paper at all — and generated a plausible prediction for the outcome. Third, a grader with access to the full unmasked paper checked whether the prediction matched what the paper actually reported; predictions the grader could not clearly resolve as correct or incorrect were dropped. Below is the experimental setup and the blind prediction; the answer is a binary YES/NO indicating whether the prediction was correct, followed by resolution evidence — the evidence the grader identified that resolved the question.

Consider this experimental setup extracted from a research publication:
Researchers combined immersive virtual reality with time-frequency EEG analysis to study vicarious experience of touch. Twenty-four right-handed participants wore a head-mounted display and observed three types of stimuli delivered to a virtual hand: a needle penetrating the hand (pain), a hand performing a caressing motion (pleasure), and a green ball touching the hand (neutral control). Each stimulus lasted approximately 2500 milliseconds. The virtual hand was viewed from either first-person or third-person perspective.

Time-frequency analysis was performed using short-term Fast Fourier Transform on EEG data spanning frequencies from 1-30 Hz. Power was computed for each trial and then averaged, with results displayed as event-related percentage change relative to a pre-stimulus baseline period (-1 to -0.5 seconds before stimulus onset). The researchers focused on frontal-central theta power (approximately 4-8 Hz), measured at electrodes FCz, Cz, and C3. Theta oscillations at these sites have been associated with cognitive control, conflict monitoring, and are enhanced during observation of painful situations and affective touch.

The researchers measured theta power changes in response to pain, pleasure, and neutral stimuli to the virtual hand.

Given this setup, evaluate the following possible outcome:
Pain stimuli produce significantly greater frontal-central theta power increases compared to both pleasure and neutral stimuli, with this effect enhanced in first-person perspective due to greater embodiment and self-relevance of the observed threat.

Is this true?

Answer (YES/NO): NO